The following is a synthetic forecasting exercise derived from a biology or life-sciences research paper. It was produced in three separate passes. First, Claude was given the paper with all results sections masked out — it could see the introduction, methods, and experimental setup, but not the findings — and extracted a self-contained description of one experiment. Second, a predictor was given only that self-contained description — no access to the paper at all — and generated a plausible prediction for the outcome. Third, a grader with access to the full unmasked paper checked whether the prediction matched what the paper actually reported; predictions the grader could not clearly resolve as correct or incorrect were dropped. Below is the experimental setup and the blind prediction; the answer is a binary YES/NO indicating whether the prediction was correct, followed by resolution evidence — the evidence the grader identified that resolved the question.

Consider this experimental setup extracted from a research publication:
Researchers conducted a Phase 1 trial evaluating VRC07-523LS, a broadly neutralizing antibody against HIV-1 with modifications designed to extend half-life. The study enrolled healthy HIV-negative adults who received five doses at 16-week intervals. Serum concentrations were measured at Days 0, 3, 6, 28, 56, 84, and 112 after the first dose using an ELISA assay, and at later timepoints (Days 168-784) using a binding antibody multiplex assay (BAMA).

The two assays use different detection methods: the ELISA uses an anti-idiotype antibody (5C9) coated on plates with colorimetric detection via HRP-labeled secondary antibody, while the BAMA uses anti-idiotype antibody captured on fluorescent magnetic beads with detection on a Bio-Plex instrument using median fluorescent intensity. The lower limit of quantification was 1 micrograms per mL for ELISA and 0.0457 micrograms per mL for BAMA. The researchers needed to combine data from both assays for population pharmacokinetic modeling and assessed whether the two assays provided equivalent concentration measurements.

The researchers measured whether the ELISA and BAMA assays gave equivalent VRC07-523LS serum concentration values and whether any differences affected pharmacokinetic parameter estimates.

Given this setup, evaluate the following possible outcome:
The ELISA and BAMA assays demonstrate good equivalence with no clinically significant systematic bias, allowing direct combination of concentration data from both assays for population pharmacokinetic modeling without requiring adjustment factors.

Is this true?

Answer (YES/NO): NO